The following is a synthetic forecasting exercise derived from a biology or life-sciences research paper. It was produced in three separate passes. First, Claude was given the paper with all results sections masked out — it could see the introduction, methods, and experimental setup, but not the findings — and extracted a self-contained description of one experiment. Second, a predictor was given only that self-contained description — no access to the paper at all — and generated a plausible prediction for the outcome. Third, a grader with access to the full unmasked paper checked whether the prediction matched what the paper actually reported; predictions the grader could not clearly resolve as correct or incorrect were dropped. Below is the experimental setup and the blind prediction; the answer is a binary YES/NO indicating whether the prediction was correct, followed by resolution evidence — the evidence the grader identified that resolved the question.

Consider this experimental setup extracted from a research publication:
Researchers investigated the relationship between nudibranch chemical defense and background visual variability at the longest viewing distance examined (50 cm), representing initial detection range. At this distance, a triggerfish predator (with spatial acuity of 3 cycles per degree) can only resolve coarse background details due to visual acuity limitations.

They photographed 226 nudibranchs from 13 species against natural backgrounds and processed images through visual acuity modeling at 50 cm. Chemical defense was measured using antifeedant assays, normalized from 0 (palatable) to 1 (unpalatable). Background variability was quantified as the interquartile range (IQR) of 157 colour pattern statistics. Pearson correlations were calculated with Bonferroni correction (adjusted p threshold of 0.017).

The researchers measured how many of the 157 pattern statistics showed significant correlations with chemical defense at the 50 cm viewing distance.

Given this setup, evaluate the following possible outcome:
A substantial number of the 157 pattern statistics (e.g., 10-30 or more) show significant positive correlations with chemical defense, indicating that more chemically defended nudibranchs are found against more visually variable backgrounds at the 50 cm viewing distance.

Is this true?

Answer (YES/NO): NO